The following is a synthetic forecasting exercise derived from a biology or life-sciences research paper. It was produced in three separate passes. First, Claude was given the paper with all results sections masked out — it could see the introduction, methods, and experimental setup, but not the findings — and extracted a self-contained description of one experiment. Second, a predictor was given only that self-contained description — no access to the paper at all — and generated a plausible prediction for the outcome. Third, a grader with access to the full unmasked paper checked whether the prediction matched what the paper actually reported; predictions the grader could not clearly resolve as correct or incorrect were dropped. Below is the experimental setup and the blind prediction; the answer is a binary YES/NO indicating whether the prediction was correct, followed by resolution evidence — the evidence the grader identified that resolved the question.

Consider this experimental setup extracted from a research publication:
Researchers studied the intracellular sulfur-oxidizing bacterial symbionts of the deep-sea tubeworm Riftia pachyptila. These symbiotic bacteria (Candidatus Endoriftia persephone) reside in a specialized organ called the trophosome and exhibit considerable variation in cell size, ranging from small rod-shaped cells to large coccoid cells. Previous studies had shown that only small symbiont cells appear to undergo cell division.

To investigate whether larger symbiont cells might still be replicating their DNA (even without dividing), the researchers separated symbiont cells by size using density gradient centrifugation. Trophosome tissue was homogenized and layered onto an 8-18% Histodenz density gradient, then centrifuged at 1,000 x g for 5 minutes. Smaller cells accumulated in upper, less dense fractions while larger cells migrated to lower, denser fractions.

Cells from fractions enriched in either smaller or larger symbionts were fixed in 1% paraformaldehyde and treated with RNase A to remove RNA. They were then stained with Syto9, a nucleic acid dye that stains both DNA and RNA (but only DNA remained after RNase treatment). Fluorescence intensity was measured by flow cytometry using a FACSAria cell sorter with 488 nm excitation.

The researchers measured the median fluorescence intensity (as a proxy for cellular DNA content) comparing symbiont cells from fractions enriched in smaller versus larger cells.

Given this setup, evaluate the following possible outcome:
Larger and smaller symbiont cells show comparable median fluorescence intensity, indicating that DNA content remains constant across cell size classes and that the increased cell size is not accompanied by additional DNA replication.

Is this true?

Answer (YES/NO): NO